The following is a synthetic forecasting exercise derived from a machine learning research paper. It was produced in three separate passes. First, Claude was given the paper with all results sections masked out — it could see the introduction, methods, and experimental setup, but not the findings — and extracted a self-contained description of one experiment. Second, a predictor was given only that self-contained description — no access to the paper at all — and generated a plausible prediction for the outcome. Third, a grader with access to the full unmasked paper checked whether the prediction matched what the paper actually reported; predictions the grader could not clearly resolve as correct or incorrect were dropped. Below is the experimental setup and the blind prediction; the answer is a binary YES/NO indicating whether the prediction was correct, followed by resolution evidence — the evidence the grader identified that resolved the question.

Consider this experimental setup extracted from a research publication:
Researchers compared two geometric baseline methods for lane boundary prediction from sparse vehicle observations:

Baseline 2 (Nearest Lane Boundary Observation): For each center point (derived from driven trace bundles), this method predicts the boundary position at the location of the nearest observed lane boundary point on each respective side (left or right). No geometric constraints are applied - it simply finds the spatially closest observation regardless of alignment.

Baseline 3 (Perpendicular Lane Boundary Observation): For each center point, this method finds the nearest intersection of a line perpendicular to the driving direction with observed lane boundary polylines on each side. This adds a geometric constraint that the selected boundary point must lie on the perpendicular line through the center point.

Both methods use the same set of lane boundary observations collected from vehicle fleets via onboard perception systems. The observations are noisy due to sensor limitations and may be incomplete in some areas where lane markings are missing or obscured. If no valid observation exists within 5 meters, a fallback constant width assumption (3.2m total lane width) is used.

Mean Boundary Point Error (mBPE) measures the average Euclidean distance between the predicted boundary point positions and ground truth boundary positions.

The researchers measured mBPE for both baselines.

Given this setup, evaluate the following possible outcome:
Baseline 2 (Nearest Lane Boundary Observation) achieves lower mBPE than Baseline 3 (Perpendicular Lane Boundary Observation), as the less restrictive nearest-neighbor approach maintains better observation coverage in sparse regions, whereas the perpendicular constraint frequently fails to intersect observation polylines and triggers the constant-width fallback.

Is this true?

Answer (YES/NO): NO